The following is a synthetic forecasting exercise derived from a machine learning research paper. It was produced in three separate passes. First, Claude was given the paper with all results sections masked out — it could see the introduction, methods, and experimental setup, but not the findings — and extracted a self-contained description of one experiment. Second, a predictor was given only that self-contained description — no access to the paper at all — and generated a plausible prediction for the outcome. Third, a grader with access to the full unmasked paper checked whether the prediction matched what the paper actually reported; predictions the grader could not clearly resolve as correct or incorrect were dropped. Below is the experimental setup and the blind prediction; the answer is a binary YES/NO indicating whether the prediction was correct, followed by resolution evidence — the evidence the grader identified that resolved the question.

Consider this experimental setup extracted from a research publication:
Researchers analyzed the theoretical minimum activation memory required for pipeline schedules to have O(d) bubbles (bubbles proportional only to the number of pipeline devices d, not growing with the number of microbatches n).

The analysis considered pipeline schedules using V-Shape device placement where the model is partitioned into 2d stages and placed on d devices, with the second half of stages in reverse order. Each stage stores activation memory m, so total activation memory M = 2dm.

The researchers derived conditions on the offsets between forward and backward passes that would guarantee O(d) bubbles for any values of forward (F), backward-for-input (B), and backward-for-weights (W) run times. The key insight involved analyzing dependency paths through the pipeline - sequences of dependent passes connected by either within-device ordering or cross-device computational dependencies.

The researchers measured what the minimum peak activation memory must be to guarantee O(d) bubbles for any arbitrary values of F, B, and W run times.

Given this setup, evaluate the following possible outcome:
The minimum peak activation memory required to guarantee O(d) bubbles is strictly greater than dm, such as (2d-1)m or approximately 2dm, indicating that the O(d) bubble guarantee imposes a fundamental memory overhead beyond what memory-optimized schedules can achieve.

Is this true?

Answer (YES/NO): YES